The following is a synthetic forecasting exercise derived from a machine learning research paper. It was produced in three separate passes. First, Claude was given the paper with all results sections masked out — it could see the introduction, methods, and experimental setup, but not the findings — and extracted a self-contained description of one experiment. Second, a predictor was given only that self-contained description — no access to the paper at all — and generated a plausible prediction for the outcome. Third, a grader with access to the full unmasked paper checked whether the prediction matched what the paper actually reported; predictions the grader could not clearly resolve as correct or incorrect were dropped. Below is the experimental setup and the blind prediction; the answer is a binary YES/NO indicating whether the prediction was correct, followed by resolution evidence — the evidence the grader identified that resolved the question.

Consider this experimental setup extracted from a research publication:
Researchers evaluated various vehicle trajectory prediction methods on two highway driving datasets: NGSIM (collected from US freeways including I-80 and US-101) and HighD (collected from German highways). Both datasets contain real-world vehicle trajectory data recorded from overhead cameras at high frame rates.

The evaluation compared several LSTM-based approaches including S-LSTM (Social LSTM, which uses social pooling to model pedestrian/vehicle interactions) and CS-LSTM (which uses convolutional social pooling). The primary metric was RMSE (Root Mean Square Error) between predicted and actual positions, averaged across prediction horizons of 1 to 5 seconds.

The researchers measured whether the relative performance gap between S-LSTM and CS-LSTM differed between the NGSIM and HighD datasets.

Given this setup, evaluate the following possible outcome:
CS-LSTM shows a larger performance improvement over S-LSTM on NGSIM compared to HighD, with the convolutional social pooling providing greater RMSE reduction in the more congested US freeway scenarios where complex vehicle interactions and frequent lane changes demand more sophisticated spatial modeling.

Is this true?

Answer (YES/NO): YES